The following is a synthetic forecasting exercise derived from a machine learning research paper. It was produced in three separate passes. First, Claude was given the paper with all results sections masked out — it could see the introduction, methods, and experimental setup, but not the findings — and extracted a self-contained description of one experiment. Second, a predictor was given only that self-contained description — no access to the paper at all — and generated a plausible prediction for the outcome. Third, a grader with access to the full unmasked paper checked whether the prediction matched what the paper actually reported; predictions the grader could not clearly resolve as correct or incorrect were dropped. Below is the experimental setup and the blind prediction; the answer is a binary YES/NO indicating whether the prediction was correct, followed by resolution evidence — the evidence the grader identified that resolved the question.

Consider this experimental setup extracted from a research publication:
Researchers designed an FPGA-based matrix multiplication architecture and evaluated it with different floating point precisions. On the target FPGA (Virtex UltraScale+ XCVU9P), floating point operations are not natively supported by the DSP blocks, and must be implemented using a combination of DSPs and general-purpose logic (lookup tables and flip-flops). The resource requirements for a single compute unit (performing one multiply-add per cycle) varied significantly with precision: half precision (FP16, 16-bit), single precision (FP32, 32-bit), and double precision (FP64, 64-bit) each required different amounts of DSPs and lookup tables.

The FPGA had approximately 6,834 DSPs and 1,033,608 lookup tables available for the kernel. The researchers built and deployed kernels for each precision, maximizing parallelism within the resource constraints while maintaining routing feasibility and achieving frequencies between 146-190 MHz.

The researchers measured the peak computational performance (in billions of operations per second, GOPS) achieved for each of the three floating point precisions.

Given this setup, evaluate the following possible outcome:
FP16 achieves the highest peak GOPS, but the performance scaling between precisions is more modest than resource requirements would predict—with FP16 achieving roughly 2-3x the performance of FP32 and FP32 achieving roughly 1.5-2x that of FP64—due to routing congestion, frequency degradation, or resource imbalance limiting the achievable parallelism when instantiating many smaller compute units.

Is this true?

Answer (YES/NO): NO